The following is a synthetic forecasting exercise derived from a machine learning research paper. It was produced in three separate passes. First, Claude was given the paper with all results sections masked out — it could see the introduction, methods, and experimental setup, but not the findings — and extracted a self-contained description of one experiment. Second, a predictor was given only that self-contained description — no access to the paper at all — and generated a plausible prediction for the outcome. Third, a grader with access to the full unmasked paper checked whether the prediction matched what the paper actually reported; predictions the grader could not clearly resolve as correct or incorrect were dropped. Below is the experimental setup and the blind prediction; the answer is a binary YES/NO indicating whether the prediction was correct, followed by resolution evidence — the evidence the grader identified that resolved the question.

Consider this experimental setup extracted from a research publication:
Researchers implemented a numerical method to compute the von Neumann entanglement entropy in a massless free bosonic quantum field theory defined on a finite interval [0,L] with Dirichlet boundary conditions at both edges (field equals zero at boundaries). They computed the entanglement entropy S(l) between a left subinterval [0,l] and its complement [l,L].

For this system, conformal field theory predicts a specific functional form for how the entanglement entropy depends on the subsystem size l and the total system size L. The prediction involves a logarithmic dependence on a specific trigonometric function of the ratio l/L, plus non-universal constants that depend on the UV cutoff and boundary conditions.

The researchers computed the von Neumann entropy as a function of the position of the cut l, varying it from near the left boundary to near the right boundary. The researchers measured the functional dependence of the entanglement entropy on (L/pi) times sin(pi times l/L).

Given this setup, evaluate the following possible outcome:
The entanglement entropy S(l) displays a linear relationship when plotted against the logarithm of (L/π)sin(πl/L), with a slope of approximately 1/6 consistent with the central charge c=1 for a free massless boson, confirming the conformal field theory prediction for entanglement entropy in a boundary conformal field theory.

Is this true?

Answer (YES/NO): YES